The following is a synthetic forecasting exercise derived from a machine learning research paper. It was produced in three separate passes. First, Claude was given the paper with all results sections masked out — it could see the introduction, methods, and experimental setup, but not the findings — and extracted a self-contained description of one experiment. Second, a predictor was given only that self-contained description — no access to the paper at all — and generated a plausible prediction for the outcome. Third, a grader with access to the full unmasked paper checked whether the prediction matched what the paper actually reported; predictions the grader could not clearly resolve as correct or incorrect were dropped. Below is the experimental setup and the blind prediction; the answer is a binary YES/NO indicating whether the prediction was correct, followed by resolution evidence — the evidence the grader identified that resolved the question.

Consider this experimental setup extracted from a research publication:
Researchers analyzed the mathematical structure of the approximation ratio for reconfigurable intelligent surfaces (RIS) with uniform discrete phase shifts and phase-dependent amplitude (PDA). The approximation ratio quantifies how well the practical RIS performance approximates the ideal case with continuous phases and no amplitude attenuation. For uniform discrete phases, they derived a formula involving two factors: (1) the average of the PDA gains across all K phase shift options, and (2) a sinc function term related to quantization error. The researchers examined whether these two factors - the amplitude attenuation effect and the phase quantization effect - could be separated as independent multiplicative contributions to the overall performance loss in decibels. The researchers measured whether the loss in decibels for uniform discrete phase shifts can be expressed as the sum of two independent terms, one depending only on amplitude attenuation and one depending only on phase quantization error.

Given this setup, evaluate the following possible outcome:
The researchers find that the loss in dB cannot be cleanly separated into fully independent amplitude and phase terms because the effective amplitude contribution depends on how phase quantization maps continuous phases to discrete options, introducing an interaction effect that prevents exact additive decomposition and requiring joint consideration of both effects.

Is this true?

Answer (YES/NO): NO